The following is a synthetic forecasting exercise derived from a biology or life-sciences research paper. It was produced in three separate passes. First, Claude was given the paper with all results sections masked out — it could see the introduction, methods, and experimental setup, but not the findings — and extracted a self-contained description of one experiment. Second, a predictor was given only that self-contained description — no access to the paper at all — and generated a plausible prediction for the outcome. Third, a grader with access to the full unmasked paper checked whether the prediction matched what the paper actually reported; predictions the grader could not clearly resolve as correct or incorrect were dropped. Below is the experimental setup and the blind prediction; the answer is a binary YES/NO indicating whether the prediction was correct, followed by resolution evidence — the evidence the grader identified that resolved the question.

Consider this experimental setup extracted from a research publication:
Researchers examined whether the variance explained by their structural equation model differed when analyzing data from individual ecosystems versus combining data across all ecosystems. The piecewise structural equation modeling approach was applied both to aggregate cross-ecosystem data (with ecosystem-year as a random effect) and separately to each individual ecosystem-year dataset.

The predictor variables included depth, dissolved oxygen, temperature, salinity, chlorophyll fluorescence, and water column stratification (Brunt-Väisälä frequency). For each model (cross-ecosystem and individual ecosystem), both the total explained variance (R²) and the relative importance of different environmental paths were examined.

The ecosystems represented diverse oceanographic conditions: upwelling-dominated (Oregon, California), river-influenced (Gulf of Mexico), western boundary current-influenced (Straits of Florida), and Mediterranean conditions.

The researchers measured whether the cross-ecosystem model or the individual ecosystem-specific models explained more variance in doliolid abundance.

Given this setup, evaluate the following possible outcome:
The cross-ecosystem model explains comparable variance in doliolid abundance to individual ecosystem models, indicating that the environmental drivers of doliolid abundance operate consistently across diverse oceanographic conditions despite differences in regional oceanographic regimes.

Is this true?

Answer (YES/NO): NO